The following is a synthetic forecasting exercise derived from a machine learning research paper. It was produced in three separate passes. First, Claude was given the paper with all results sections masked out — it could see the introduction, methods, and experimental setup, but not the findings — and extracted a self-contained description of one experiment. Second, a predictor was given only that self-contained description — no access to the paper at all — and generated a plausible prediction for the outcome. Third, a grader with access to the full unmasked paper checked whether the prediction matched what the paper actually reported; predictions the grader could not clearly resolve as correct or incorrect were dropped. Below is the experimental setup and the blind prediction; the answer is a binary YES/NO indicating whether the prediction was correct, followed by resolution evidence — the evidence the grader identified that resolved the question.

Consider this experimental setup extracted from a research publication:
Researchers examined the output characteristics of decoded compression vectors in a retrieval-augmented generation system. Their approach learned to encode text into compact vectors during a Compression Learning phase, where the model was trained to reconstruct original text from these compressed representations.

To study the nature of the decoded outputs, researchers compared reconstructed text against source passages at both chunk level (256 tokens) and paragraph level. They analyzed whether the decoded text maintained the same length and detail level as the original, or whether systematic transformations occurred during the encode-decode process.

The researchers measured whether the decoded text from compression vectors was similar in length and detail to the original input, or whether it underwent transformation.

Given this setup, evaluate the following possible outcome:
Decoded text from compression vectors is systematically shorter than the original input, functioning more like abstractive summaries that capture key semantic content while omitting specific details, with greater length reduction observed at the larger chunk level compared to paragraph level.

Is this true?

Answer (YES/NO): NO